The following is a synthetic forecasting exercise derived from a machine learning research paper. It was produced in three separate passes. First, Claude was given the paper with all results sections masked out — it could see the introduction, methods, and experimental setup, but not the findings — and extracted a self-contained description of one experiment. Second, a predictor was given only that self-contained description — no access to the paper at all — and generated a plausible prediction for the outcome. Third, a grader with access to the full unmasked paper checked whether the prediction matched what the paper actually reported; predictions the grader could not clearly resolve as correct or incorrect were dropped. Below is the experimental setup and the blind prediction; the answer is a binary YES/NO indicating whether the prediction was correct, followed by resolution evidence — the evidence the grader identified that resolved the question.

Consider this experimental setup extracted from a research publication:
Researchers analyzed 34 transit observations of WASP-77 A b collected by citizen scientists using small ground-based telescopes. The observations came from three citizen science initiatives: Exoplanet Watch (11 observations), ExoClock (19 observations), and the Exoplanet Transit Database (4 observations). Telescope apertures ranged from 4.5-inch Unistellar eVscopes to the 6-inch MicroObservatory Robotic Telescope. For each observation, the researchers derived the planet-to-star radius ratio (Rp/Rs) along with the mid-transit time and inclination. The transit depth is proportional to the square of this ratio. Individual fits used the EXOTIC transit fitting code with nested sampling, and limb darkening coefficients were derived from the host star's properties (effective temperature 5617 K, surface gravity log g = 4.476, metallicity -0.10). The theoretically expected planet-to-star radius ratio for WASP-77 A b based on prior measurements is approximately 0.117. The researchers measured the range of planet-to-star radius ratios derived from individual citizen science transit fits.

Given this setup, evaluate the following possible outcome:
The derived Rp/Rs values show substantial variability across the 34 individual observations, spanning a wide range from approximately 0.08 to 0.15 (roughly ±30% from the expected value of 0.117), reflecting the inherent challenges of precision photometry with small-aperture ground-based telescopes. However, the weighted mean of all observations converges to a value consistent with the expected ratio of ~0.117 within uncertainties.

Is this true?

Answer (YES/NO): NO